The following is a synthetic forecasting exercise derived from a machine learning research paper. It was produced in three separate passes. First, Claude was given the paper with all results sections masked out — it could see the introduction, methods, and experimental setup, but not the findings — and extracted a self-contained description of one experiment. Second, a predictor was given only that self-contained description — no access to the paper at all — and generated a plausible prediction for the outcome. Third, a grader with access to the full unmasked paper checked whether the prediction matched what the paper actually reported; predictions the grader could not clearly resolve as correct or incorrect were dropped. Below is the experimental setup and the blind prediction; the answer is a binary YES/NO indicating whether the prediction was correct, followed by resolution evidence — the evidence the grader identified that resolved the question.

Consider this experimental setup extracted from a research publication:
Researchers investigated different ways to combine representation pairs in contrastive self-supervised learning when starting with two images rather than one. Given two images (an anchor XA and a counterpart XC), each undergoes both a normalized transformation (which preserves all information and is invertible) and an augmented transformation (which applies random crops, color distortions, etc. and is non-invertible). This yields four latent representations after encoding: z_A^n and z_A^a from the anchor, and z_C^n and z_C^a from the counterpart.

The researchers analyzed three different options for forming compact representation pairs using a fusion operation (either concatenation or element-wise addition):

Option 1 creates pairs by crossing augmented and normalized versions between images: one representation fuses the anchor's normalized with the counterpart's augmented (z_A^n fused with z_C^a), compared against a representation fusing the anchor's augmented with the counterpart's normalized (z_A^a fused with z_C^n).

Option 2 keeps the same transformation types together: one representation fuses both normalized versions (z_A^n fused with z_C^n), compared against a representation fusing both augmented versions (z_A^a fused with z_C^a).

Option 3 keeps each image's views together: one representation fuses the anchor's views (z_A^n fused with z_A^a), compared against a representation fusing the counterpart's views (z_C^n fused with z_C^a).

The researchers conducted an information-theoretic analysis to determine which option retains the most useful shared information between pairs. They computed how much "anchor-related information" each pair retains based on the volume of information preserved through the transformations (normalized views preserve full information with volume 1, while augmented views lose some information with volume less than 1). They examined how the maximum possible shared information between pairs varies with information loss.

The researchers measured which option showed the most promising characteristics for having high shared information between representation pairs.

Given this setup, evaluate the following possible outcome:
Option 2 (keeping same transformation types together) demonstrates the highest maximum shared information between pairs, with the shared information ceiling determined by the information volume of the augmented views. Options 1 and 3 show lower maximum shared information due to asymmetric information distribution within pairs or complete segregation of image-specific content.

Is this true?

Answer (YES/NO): NO